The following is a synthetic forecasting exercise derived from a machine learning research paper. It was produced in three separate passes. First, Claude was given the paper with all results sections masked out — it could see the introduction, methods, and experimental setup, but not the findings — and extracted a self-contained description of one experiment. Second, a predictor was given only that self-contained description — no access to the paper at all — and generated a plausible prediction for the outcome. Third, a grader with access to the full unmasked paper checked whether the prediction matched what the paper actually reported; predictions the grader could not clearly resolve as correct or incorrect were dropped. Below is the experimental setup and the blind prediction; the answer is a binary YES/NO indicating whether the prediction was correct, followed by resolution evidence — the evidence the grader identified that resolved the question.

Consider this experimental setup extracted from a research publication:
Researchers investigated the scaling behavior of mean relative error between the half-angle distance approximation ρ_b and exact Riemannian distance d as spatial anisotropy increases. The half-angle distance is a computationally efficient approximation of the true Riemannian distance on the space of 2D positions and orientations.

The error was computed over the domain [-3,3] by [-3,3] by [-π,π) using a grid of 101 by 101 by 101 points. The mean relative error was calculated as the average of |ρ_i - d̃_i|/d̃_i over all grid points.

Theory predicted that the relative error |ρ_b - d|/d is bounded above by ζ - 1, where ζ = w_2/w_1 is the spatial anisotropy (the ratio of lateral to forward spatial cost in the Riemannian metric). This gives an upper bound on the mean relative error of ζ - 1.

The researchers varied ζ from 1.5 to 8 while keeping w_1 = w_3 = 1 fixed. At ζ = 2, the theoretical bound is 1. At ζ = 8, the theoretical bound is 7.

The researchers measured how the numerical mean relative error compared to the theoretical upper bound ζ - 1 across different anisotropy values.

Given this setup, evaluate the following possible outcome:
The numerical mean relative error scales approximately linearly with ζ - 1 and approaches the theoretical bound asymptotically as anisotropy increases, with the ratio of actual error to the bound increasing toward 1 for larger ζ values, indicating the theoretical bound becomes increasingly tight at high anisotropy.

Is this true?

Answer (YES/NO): NO